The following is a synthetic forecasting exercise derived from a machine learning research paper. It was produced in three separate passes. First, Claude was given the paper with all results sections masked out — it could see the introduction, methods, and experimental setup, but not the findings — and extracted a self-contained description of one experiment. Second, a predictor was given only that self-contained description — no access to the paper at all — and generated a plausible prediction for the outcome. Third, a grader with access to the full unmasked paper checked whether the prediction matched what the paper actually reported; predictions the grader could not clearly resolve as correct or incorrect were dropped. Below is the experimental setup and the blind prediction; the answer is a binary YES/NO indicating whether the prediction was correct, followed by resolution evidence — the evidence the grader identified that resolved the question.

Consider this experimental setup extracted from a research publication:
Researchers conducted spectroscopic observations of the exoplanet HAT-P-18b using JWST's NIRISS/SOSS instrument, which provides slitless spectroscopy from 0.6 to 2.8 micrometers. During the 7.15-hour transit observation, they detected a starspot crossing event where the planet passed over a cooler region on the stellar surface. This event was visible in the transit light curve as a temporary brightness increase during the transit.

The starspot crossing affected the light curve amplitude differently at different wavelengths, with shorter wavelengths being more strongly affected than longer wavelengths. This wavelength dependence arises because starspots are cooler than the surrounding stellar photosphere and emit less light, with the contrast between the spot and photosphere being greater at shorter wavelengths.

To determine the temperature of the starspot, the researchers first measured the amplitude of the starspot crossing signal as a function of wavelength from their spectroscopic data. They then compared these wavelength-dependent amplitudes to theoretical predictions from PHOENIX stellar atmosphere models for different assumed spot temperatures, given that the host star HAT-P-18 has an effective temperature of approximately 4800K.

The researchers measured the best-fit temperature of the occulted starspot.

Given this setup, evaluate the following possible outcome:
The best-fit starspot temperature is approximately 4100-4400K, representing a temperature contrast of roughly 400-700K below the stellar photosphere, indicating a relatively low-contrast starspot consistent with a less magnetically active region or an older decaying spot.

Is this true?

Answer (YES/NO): NO